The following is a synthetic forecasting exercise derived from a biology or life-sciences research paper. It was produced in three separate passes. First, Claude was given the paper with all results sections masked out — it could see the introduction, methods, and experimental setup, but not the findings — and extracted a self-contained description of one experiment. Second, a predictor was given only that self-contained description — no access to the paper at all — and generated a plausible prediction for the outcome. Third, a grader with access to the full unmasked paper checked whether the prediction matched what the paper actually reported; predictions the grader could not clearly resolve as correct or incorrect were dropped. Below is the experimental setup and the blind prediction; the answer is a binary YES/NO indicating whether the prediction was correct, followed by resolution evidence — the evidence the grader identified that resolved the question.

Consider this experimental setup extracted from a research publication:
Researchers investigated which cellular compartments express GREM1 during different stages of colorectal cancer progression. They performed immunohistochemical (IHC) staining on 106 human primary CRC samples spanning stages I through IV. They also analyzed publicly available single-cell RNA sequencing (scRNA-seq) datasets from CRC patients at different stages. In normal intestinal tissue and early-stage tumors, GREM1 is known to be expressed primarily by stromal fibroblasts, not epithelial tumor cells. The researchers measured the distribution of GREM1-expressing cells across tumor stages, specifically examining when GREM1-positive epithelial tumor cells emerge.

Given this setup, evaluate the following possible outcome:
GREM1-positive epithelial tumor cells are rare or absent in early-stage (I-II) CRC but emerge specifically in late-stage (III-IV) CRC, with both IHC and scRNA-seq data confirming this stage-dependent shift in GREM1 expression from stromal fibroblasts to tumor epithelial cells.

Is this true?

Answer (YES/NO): NO